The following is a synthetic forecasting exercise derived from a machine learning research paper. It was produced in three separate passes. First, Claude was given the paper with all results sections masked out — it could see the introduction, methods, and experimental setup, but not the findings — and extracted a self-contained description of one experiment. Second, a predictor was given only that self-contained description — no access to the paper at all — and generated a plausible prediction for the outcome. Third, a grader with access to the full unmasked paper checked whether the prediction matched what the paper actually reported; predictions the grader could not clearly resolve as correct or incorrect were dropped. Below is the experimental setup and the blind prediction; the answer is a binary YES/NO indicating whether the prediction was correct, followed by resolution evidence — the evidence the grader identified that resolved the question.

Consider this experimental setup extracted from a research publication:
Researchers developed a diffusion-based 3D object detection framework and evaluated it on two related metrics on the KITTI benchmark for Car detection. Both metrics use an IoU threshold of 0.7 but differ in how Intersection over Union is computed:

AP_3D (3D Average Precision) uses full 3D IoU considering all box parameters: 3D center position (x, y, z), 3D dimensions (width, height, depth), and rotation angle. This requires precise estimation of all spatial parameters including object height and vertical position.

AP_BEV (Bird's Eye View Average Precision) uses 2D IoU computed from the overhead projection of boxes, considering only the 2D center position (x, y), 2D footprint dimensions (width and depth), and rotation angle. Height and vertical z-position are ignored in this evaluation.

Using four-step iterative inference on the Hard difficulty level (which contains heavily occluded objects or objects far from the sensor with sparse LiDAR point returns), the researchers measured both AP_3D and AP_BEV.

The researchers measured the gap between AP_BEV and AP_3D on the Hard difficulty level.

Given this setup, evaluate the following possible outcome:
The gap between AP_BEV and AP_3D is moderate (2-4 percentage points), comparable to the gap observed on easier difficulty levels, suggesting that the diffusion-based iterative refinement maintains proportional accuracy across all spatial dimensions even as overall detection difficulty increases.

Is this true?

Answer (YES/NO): NO